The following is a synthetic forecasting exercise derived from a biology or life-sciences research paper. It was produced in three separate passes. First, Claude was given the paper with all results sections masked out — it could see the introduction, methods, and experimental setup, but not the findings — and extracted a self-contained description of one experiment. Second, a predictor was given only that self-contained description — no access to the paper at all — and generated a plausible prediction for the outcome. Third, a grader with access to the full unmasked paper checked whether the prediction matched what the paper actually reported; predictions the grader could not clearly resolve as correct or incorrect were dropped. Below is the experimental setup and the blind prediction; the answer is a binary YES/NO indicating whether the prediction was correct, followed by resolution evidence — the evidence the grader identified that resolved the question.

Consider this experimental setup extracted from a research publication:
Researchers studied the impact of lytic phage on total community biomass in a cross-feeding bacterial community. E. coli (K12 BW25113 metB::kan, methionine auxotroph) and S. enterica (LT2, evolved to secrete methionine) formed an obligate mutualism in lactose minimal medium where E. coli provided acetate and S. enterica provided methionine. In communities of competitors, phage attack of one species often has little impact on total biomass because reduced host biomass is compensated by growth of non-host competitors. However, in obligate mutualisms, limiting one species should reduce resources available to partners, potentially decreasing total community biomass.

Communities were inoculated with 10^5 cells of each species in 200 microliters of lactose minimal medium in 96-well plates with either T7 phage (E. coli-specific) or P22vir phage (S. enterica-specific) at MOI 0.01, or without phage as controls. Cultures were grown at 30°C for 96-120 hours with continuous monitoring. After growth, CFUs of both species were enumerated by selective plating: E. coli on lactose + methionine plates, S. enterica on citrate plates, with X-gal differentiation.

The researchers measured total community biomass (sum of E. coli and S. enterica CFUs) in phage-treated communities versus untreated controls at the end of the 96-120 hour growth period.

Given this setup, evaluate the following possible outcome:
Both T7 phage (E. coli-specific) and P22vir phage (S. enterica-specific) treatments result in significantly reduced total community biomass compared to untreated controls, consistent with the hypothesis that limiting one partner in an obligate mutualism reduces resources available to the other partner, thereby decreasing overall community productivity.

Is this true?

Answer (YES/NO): NO